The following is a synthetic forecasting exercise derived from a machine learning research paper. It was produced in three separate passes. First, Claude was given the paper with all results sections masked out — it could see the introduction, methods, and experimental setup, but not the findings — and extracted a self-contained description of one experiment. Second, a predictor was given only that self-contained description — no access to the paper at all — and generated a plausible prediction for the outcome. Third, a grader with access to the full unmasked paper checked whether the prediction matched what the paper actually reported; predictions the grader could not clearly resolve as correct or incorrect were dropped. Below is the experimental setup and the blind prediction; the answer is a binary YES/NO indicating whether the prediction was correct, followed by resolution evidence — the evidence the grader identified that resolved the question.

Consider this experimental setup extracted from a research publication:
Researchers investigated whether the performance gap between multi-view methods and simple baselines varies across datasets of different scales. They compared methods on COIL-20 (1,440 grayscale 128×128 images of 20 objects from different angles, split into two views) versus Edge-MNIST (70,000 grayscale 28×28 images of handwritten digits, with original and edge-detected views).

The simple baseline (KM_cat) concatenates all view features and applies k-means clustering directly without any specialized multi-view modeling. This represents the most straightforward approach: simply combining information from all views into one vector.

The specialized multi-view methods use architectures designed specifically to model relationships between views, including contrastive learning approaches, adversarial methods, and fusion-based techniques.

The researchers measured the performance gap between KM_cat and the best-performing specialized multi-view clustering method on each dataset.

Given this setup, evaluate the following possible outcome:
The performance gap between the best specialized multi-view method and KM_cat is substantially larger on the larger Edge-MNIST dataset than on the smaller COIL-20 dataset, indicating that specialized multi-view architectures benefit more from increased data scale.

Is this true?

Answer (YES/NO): NO